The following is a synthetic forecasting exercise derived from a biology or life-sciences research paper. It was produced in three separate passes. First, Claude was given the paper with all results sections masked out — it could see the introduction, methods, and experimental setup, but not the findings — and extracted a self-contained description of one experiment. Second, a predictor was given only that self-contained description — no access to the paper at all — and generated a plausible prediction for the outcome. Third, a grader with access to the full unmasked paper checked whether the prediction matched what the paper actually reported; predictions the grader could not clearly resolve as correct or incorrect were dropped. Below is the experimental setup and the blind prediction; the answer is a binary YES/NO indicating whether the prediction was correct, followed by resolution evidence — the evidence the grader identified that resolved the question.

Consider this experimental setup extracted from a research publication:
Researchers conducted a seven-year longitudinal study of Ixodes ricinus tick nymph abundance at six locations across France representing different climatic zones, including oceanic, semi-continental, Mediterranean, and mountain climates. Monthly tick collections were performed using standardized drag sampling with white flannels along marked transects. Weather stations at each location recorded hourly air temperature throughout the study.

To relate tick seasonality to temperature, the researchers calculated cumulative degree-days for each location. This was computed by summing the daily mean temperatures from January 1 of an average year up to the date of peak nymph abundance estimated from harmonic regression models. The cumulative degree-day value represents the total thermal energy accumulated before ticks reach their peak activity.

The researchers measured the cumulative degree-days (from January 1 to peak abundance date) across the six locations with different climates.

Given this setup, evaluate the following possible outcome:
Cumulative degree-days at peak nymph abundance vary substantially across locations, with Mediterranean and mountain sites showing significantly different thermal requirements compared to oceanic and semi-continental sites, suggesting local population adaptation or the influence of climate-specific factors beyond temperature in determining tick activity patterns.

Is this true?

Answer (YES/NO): NO